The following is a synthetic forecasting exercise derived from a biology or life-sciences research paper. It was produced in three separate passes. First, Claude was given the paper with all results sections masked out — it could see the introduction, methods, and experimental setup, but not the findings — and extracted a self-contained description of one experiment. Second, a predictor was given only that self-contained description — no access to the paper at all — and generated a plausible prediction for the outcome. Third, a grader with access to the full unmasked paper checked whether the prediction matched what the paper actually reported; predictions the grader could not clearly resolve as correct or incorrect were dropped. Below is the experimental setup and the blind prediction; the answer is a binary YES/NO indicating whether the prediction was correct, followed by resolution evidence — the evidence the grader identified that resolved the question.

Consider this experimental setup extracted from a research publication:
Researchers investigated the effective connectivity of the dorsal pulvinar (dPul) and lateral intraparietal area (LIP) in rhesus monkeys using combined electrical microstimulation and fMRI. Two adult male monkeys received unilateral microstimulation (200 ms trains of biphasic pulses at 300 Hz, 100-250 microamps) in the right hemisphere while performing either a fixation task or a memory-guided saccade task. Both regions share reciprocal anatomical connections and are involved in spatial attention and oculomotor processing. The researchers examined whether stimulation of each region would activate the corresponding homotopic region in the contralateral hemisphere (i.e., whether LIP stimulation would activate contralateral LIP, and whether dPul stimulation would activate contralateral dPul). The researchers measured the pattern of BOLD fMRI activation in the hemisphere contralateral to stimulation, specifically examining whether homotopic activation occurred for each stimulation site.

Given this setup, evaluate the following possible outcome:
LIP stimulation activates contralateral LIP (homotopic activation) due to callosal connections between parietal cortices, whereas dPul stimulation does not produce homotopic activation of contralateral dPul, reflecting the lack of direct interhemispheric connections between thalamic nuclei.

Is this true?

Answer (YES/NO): YES